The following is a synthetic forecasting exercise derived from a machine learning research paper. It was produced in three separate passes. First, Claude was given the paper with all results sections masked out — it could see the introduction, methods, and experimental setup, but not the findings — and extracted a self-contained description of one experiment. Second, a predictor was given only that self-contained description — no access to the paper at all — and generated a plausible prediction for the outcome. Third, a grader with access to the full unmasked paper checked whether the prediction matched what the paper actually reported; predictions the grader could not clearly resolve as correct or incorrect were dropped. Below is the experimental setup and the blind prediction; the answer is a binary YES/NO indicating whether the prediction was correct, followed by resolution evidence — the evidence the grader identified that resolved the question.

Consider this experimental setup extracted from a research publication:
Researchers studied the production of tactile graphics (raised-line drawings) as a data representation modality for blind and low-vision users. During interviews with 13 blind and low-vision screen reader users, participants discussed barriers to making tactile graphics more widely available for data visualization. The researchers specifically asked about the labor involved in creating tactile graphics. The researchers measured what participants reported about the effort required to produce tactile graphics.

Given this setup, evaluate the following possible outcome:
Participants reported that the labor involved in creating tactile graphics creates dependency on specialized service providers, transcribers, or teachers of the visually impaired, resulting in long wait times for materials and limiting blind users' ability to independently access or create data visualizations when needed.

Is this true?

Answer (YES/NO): NO